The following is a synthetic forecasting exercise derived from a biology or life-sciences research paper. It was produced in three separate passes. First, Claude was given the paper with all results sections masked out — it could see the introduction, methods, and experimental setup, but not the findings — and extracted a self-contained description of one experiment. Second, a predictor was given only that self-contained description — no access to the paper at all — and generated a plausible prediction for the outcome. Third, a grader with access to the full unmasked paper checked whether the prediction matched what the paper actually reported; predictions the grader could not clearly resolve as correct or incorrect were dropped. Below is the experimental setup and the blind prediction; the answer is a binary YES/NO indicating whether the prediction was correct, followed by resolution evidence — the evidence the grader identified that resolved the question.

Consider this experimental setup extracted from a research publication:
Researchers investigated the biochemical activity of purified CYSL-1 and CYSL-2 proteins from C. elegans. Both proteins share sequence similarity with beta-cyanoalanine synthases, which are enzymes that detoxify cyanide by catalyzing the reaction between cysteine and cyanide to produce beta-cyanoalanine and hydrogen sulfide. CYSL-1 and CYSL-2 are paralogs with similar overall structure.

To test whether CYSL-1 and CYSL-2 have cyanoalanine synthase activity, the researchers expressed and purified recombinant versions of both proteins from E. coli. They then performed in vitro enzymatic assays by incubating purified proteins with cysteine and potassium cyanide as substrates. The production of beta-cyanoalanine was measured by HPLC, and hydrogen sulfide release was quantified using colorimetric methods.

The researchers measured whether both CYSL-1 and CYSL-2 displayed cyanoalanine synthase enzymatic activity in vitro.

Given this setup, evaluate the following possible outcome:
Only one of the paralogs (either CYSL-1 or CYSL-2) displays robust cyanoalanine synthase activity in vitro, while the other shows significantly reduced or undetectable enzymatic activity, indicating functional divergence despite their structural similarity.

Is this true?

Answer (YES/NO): YES